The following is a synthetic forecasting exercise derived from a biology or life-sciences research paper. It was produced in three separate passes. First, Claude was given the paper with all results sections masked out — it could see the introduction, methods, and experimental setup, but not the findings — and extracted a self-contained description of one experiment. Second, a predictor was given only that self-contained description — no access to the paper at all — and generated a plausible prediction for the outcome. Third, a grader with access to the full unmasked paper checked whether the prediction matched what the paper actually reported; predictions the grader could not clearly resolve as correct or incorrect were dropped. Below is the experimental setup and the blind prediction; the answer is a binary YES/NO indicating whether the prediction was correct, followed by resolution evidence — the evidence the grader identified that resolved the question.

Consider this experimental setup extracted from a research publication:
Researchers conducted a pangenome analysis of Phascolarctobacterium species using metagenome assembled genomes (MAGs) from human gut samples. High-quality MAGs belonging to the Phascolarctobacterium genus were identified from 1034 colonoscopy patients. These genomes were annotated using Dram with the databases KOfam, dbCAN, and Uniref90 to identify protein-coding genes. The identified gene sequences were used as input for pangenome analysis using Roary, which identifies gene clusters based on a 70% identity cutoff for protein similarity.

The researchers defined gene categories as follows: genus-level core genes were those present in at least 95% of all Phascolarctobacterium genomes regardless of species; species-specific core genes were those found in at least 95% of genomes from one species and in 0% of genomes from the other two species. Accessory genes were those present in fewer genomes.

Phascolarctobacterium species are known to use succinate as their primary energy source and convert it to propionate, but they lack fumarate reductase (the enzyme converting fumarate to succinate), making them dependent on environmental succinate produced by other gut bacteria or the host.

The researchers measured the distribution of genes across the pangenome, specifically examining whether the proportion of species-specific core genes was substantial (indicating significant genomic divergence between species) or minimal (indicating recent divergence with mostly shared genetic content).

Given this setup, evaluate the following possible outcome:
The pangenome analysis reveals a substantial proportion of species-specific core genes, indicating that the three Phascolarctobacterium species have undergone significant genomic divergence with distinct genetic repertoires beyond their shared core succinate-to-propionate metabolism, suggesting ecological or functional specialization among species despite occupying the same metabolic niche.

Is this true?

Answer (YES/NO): YES